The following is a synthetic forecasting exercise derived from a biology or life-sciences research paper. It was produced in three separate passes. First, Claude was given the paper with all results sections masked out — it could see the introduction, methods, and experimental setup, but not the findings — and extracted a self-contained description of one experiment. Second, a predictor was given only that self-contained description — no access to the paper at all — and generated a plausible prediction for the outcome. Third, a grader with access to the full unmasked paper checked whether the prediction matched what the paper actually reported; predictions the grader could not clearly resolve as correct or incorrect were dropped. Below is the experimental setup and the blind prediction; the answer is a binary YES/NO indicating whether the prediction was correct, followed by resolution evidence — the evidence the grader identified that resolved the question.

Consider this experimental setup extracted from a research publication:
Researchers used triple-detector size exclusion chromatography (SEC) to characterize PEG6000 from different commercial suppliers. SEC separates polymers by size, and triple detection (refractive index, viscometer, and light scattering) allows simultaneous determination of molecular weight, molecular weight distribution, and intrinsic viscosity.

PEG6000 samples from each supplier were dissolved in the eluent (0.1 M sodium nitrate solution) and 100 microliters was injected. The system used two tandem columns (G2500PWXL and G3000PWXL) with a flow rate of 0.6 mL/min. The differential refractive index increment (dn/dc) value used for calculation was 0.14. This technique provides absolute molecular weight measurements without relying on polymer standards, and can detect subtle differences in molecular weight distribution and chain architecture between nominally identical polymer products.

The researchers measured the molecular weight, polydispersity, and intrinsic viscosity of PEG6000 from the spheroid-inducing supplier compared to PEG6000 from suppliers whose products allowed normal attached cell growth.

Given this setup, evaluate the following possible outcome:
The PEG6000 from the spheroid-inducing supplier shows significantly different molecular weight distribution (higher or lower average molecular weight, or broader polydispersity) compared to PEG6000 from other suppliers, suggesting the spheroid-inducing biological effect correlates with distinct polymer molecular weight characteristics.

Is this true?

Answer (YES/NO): NO